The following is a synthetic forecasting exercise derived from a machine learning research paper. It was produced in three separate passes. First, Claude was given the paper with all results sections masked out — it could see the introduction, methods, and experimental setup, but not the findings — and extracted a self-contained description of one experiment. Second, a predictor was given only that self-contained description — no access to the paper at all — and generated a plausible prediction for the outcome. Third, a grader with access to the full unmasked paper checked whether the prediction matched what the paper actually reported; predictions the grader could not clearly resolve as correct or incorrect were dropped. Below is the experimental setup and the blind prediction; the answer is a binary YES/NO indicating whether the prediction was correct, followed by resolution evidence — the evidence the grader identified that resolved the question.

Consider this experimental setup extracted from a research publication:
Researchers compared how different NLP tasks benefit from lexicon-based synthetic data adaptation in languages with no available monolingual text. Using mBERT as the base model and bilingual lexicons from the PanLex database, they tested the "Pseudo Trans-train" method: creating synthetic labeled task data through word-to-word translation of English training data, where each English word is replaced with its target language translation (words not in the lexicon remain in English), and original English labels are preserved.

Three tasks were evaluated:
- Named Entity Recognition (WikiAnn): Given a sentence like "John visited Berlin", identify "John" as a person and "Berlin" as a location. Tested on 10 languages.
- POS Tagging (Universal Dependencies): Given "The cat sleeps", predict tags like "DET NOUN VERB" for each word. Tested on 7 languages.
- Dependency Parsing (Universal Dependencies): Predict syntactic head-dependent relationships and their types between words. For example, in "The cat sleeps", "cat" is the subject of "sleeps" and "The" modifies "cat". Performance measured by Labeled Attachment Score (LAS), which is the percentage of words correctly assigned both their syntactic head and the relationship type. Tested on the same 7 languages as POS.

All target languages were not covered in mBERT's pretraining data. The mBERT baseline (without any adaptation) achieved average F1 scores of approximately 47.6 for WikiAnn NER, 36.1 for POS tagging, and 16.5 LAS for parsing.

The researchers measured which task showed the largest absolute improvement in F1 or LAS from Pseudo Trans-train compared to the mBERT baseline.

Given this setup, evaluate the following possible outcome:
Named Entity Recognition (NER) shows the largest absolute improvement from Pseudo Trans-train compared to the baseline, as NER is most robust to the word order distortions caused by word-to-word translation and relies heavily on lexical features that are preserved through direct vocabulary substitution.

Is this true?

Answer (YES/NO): NO